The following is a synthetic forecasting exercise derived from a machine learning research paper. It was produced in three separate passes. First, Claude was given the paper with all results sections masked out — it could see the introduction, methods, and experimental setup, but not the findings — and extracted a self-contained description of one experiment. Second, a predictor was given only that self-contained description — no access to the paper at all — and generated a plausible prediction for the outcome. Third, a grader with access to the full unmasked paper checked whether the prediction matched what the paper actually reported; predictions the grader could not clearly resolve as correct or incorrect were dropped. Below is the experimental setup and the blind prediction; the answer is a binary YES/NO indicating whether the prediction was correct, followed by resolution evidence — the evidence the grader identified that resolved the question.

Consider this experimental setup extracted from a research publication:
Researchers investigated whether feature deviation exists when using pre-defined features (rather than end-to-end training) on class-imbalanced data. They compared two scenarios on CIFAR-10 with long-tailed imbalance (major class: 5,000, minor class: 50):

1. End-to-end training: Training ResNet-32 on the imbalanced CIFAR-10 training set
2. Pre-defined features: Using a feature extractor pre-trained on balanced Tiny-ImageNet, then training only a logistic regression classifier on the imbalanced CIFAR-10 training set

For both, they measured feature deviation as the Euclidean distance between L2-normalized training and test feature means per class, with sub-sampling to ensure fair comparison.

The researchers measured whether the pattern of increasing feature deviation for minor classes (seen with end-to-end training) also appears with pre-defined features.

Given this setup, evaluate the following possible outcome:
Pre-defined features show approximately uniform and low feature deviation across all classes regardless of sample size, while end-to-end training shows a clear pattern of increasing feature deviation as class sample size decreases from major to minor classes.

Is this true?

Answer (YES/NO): YES